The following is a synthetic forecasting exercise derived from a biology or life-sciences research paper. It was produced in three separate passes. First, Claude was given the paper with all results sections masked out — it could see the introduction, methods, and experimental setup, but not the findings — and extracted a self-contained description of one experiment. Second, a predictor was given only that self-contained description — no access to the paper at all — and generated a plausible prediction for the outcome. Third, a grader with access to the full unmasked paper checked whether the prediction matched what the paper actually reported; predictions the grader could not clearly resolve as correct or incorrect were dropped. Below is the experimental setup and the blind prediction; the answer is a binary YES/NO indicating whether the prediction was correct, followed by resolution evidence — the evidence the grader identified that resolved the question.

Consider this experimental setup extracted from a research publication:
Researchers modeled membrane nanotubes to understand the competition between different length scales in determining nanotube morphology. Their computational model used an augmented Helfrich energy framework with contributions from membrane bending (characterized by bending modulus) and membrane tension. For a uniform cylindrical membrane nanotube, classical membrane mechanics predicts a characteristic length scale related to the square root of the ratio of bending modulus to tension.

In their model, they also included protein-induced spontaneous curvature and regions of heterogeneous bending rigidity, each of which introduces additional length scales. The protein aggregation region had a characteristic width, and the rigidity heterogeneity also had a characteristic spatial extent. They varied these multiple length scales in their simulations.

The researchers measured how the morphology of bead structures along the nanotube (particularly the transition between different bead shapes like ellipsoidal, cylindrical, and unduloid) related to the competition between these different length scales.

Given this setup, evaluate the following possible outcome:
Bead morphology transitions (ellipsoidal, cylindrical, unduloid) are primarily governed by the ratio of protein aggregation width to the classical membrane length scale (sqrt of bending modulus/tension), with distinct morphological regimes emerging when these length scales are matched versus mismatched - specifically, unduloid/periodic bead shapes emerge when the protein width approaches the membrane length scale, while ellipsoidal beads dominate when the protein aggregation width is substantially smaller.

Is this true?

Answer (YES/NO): NO